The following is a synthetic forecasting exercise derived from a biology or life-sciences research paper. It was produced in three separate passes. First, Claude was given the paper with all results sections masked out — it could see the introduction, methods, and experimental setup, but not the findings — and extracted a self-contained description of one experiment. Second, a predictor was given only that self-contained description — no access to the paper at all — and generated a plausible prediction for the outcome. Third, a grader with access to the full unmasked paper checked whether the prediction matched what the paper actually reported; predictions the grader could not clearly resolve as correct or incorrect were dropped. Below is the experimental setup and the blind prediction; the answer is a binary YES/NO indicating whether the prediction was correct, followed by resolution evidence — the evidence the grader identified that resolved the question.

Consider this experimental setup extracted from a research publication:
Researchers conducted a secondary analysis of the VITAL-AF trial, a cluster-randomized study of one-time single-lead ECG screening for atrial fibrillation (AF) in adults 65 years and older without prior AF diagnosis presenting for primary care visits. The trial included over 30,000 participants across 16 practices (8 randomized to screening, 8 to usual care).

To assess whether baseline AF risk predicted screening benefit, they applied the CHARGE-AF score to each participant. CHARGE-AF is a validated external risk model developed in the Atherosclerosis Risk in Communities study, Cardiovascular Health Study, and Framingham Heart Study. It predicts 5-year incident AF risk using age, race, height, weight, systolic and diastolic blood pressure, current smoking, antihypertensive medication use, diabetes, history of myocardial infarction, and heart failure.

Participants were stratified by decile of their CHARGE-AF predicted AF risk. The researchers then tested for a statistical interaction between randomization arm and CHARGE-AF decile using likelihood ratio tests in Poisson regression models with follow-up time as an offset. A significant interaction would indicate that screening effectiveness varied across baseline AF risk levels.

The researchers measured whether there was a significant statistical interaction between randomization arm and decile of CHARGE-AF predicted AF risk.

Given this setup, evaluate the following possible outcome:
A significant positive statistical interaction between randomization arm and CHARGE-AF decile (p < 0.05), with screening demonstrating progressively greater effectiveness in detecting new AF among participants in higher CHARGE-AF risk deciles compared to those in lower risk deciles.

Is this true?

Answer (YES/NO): NO